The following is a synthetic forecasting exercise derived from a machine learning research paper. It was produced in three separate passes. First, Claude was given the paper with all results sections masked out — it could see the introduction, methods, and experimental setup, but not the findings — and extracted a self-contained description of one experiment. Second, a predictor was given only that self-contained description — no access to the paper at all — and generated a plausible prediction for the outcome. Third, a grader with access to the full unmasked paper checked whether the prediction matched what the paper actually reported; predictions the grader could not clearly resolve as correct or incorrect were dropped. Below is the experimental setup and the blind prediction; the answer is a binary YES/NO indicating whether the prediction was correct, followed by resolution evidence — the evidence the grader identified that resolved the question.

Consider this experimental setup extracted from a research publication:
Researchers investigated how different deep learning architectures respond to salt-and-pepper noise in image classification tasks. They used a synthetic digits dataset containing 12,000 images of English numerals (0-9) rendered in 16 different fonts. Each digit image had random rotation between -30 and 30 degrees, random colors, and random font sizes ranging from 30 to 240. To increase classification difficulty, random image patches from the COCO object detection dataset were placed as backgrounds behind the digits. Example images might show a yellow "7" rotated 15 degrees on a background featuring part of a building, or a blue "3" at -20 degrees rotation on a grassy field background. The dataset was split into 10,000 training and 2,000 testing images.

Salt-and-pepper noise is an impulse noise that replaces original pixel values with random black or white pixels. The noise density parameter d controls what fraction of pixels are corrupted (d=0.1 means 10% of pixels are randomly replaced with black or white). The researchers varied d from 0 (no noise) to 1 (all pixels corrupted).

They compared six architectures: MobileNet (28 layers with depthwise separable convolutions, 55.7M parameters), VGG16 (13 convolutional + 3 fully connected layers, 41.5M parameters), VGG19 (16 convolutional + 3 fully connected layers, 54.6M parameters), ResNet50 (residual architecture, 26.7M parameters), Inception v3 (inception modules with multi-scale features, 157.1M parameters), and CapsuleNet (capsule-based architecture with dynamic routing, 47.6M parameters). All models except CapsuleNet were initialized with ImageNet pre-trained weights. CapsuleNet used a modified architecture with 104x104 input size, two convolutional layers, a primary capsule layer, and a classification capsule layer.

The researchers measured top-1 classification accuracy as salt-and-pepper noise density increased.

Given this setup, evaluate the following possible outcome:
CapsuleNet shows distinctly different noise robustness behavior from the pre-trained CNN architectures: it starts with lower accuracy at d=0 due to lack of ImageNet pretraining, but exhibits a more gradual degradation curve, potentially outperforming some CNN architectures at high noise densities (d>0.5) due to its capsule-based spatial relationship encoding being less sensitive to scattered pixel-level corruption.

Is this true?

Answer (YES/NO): NO